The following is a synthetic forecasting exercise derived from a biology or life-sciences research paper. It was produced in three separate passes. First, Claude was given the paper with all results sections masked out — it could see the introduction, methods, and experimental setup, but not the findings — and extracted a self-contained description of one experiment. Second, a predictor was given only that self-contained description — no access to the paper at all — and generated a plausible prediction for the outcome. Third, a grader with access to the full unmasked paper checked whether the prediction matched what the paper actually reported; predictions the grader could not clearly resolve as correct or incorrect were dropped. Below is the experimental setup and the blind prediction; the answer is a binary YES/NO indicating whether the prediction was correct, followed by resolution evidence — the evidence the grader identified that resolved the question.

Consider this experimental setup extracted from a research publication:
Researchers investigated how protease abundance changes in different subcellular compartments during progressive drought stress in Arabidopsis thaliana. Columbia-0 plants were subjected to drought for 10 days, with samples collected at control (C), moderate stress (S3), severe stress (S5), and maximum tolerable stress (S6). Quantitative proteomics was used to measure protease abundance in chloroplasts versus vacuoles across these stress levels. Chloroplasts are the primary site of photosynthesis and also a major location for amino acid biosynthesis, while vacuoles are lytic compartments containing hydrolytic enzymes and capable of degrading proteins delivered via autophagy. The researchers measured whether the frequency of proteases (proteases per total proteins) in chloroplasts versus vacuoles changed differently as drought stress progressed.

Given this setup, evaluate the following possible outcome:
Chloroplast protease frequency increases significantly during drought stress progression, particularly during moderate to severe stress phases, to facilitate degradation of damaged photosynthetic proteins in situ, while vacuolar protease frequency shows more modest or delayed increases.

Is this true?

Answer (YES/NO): NO